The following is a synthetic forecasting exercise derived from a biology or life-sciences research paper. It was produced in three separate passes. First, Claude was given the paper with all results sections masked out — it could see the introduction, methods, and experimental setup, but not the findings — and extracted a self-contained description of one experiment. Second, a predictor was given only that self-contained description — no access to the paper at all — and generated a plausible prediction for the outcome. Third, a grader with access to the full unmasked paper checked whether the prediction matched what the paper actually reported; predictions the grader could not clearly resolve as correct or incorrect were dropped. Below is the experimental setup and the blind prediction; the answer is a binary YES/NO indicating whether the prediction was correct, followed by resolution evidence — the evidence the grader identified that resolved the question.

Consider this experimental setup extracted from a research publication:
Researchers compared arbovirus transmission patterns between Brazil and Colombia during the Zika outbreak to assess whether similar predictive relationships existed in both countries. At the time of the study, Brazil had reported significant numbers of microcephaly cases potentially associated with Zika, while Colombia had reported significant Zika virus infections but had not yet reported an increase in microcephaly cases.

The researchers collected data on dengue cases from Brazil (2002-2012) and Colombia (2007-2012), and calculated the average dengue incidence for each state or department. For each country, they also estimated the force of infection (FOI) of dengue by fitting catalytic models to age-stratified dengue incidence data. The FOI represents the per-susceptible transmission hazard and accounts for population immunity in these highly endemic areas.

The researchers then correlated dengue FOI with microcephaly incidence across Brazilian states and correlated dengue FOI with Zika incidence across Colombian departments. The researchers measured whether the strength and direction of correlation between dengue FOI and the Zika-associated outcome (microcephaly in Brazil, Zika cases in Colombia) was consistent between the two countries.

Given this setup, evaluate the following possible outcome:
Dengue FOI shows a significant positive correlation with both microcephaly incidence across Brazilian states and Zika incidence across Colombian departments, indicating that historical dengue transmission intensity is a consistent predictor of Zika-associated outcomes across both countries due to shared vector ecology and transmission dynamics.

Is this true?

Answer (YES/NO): YES